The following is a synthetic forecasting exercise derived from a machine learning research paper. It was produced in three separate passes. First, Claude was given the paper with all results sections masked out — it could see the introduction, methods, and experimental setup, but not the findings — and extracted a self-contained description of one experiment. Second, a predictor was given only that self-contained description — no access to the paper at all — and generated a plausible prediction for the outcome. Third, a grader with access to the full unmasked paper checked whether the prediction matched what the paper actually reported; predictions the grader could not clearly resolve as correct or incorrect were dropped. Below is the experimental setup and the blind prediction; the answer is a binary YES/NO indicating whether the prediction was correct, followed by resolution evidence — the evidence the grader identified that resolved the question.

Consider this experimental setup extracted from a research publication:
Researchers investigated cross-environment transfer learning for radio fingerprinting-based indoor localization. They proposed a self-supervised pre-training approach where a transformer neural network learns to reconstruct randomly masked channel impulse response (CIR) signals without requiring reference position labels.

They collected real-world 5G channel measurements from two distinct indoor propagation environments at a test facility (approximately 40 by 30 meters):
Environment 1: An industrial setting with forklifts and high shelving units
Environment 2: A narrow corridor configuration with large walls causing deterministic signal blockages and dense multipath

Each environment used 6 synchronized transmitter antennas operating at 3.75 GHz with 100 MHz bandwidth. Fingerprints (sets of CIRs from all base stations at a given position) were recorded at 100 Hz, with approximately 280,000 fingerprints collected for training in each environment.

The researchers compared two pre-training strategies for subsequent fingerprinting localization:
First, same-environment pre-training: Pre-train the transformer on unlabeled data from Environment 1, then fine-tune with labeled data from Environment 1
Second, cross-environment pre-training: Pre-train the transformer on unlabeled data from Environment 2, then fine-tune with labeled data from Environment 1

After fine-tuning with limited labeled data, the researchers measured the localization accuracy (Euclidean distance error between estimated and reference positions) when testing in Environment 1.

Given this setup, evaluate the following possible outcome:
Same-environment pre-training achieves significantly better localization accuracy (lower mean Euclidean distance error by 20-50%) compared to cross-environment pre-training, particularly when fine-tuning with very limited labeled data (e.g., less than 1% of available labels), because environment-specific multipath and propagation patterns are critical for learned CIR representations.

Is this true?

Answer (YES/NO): NO